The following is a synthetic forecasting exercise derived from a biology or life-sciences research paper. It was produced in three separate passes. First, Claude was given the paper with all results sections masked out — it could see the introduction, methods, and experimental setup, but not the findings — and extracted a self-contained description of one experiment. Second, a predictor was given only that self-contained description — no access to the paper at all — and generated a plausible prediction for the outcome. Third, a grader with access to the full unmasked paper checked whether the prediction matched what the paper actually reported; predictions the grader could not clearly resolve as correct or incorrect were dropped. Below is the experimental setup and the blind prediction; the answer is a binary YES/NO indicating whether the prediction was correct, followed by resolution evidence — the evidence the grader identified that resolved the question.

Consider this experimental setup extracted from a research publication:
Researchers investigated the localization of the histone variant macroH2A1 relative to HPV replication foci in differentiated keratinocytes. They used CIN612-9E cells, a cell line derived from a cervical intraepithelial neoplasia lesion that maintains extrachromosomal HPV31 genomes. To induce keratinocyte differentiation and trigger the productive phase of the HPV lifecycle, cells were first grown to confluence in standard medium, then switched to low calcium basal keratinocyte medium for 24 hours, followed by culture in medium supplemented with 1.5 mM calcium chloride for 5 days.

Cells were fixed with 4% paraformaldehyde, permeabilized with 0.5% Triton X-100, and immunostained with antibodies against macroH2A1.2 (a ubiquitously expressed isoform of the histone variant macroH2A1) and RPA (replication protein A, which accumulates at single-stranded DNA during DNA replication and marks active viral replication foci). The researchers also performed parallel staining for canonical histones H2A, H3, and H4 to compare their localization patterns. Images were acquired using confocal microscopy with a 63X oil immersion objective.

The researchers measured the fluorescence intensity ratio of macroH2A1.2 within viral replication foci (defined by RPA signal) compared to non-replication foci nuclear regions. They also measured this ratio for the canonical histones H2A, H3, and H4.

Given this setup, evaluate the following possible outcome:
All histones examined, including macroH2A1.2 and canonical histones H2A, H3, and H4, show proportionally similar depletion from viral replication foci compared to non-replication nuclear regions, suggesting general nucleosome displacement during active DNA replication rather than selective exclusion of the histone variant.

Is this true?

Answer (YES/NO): NO